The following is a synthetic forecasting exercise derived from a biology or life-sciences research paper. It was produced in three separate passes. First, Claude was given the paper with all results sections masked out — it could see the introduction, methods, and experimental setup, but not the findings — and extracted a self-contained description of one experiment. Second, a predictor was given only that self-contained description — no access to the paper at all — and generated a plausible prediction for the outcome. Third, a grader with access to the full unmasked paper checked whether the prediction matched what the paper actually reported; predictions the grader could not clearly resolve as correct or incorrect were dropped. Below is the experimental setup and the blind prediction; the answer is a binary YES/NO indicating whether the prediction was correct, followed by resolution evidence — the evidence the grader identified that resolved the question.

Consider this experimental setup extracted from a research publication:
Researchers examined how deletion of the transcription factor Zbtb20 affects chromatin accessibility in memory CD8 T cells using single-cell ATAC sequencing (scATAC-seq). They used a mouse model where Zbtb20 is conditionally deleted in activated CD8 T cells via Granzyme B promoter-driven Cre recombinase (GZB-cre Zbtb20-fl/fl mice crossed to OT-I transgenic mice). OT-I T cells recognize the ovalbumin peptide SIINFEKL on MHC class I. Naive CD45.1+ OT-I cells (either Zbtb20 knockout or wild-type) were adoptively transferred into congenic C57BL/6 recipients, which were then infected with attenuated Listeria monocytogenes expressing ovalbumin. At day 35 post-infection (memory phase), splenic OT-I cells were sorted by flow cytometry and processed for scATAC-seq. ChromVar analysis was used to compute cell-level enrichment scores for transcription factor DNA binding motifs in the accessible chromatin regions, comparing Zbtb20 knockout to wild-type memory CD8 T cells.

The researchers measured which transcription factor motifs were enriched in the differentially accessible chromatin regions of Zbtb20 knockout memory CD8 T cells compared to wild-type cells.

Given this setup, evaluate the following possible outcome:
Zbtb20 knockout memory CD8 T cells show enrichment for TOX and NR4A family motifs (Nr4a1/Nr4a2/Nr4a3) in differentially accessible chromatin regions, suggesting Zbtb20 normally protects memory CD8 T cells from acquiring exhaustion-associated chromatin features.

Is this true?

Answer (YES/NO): NO